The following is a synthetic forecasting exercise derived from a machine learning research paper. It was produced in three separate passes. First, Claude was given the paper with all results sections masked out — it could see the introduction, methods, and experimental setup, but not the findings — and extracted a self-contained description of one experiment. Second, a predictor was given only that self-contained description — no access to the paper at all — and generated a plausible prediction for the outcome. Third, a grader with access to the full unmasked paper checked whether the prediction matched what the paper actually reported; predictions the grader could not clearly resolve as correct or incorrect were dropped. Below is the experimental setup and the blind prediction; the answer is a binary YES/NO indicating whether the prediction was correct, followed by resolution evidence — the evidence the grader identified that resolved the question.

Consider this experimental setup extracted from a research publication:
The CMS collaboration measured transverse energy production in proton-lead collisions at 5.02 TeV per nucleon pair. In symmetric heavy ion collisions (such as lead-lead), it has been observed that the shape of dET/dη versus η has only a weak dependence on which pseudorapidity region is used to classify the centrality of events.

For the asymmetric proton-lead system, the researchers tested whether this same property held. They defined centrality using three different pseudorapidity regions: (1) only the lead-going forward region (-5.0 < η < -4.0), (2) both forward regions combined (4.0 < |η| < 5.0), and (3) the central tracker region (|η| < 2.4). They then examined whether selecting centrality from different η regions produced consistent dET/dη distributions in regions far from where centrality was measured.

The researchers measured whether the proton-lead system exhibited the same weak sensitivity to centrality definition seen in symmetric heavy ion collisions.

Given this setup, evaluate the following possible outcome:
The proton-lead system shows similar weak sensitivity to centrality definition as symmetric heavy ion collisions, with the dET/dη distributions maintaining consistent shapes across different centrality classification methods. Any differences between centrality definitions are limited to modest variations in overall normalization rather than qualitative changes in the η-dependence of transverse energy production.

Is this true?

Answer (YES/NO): NO